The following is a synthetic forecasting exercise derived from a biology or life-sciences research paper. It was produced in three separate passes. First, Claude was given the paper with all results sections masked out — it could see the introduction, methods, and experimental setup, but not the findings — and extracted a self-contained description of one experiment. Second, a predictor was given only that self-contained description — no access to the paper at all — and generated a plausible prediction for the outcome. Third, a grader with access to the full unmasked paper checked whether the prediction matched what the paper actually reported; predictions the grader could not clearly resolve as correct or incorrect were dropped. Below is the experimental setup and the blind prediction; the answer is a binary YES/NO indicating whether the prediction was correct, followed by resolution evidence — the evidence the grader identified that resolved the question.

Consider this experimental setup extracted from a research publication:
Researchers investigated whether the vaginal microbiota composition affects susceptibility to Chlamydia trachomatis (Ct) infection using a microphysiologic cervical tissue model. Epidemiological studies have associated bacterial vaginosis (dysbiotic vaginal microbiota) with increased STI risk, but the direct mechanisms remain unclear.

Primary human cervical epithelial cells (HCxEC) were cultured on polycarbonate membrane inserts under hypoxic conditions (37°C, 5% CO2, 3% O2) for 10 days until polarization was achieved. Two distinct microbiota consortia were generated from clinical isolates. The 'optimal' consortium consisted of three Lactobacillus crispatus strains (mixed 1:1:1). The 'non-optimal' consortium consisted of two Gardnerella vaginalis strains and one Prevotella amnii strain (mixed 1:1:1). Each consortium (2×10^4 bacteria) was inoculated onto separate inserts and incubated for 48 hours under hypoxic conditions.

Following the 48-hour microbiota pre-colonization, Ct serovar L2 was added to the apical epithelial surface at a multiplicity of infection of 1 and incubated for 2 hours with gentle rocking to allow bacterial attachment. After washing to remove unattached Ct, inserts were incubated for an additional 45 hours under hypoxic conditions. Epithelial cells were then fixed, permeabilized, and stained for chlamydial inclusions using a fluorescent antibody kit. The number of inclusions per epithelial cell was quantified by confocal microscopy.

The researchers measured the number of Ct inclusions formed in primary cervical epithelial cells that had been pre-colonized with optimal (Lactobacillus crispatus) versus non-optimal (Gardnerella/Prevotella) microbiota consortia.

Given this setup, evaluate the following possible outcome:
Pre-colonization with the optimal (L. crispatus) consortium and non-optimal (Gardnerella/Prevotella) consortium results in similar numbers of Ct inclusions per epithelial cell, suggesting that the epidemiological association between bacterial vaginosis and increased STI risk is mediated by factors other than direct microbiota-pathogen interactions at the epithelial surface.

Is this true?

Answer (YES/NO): NO